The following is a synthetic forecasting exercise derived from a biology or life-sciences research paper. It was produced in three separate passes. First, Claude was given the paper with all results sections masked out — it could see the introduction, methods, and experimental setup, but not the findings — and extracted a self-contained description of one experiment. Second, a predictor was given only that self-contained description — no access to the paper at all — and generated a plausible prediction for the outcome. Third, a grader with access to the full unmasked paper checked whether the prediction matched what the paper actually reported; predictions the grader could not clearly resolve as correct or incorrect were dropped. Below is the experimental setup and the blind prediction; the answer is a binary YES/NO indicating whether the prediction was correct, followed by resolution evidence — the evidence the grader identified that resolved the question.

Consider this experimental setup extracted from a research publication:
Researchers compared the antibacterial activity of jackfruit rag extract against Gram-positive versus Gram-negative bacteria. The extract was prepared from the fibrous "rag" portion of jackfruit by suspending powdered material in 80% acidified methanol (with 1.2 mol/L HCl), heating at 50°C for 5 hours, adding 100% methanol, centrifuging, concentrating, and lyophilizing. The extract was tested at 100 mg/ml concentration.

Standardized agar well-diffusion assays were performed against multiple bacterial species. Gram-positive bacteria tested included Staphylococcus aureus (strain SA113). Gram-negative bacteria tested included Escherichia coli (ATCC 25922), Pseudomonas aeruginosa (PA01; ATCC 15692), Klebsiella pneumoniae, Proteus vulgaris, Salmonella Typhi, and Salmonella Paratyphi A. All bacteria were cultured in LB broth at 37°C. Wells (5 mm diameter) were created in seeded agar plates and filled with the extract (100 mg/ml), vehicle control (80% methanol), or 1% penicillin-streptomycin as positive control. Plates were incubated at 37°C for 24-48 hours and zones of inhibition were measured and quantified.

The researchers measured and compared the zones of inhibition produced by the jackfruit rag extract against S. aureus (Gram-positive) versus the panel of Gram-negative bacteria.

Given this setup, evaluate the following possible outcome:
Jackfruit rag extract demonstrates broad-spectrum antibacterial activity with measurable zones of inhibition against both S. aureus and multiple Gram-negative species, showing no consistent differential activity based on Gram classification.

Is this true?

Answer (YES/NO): YES